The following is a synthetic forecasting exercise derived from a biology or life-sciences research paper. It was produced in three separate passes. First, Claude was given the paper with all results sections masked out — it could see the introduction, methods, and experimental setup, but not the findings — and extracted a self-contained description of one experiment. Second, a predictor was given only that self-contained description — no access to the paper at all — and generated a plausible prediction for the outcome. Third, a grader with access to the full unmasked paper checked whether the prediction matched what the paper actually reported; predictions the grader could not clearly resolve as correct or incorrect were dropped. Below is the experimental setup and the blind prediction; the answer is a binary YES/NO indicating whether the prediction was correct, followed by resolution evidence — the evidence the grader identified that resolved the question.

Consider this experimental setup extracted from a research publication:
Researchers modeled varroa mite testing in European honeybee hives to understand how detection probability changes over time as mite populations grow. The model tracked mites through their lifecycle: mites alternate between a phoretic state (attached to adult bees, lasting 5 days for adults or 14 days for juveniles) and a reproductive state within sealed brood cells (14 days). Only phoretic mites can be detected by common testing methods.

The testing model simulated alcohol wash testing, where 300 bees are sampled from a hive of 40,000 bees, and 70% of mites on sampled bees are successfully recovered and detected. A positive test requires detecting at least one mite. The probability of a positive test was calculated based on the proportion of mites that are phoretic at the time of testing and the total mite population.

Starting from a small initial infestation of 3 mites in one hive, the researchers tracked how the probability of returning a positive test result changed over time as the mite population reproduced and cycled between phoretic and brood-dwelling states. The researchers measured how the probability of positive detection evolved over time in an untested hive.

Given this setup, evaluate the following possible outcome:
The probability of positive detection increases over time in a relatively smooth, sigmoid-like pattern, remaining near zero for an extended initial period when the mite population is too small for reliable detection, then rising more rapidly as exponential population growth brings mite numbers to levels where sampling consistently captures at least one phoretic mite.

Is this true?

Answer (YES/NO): NO